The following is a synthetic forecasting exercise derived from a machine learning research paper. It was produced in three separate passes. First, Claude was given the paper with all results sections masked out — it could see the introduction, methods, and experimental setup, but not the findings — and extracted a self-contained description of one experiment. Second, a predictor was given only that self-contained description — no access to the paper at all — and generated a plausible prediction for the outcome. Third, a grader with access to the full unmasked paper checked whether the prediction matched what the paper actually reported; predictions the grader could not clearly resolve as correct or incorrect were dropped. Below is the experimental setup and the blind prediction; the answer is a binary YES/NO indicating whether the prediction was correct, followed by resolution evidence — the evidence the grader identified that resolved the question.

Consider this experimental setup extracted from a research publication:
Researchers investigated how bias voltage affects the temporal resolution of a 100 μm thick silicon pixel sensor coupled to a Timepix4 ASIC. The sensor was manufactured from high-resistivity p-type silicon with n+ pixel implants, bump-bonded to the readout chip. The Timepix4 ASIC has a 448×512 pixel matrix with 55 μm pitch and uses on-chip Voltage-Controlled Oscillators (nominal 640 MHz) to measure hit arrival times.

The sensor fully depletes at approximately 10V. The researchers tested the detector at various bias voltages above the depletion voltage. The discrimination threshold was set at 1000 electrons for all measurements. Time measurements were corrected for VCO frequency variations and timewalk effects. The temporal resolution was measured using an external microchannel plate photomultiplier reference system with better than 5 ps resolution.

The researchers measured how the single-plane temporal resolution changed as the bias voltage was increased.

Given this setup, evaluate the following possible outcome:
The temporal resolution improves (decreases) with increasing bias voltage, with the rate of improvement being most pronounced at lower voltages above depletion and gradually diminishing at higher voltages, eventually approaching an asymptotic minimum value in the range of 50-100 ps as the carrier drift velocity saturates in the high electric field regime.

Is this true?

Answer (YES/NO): NO